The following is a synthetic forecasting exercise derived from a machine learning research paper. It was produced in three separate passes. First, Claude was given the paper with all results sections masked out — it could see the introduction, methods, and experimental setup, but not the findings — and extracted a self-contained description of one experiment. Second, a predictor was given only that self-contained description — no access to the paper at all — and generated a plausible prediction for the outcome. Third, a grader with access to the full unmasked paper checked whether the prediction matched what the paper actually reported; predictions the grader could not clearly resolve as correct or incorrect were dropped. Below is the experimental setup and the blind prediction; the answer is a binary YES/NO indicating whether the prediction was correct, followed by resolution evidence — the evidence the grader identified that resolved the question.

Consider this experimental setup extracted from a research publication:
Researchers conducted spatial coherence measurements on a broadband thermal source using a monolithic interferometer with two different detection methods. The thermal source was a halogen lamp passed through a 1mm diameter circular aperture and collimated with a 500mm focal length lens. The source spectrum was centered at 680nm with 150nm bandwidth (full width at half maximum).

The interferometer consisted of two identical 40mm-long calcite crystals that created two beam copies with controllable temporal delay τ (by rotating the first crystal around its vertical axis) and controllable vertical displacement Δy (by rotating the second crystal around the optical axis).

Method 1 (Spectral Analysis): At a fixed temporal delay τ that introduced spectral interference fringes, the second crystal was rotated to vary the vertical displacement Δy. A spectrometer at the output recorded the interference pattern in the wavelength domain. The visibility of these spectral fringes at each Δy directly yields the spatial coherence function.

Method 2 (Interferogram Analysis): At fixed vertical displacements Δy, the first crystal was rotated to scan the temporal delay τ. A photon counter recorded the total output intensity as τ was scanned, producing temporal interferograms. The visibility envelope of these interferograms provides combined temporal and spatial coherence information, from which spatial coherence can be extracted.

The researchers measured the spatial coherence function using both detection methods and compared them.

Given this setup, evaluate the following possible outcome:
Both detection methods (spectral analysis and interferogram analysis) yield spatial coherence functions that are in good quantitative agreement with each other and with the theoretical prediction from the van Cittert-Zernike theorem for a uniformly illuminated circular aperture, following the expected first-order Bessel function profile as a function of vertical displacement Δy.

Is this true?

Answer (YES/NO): YES